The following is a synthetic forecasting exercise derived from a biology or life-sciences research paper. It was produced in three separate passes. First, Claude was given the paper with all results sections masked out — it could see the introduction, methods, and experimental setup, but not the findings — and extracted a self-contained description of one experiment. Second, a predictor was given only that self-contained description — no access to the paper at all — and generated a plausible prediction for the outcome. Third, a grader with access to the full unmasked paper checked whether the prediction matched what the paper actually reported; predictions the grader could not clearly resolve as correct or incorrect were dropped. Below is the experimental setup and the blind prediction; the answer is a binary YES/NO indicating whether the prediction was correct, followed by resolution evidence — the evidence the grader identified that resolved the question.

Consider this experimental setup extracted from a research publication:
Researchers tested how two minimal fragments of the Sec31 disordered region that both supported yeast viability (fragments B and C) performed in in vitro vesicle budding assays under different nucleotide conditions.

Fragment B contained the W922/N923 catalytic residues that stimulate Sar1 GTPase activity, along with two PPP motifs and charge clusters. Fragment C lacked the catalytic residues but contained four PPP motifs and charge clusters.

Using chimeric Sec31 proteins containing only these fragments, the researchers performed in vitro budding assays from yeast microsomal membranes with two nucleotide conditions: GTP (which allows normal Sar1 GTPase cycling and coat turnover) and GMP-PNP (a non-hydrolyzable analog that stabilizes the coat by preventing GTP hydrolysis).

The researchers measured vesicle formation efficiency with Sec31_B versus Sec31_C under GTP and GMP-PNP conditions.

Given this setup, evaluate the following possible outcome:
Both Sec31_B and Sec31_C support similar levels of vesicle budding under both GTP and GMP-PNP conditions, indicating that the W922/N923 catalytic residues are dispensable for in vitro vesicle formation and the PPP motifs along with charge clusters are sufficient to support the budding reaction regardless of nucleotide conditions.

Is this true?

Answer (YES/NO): NO